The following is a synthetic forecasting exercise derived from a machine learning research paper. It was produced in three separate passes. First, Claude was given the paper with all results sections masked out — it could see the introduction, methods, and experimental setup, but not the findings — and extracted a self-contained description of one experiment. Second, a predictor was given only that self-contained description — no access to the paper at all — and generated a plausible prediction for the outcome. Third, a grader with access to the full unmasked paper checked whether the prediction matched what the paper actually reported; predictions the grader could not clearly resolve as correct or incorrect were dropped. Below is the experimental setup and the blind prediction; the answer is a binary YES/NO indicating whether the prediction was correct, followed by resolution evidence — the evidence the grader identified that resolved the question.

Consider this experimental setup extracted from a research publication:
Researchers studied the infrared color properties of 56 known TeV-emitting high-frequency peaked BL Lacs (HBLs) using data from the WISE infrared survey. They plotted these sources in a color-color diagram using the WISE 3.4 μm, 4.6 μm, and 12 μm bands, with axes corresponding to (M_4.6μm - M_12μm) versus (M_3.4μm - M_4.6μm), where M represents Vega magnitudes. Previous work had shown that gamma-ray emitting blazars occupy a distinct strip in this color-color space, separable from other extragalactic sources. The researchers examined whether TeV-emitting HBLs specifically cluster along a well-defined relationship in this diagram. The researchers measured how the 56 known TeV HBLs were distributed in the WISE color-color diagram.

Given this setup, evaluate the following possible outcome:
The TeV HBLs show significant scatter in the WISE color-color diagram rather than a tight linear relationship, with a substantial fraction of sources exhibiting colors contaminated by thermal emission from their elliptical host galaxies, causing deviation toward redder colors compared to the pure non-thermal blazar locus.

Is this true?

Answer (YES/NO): NO